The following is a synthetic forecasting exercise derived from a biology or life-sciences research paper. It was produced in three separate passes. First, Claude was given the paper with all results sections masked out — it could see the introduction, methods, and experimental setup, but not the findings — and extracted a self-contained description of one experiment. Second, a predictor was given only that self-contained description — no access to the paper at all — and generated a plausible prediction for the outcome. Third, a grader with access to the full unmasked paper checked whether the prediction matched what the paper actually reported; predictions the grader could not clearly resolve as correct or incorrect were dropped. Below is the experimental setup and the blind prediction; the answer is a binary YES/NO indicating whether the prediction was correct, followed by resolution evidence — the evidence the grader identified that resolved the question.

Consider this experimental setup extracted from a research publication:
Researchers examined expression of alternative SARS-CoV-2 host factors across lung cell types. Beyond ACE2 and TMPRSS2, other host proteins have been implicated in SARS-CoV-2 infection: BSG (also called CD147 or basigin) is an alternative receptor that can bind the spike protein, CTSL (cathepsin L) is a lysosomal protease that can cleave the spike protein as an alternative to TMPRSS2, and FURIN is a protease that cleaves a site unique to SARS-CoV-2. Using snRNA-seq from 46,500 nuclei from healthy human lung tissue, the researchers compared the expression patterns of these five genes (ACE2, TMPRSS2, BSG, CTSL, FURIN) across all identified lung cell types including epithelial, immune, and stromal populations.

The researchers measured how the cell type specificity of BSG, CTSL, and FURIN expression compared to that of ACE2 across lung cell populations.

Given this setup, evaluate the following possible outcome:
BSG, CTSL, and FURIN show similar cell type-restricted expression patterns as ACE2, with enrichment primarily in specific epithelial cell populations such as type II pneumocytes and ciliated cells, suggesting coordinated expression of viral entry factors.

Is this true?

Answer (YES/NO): NO